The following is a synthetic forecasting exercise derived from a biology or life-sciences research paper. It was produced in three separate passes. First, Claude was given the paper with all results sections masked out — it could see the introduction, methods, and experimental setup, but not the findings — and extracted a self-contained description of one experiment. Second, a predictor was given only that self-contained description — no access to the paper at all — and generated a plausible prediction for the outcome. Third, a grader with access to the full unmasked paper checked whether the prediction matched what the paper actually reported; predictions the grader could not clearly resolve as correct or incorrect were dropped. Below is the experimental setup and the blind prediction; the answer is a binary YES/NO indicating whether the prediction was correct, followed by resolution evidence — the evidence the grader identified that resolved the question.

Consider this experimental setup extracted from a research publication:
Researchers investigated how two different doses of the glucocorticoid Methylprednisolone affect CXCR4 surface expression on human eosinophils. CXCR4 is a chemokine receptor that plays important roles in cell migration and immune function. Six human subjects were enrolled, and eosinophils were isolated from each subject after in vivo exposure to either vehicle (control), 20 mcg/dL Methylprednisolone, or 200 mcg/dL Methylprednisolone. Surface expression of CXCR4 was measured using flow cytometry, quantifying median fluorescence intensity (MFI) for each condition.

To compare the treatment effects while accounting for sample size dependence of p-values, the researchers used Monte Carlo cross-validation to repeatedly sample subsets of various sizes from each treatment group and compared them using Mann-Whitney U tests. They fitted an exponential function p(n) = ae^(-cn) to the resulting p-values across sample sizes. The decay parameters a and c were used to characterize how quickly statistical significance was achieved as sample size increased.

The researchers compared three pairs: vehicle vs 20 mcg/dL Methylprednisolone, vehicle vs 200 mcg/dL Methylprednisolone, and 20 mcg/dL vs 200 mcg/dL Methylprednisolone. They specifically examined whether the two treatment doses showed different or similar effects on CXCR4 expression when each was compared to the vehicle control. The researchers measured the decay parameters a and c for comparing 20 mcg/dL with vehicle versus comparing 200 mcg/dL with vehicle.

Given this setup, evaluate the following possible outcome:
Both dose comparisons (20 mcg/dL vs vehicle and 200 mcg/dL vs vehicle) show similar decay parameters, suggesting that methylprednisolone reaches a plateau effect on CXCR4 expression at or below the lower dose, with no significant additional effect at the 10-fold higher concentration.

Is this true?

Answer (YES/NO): YES